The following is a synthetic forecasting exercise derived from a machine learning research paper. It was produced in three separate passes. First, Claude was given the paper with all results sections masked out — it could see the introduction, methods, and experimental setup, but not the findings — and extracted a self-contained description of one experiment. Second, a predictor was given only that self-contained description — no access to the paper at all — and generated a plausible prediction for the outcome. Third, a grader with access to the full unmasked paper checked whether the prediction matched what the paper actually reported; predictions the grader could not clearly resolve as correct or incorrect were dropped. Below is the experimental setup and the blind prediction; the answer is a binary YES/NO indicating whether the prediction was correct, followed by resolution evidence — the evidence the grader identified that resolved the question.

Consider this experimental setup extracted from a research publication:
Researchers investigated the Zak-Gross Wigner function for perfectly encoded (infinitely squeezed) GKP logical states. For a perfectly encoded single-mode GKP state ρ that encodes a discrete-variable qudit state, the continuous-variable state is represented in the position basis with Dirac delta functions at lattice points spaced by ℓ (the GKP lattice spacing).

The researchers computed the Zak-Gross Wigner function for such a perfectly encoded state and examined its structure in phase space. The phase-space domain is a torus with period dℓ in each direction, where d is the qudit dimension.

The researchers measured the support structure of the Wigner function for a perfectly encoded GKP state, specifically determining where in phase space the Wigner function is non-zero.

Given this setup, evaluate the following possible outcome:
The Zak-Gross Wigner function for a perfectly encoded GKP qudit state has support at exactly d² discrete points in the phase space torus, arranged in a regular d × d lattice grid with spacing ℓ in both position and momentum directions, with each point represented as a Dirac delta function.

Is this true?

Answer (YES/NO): NO